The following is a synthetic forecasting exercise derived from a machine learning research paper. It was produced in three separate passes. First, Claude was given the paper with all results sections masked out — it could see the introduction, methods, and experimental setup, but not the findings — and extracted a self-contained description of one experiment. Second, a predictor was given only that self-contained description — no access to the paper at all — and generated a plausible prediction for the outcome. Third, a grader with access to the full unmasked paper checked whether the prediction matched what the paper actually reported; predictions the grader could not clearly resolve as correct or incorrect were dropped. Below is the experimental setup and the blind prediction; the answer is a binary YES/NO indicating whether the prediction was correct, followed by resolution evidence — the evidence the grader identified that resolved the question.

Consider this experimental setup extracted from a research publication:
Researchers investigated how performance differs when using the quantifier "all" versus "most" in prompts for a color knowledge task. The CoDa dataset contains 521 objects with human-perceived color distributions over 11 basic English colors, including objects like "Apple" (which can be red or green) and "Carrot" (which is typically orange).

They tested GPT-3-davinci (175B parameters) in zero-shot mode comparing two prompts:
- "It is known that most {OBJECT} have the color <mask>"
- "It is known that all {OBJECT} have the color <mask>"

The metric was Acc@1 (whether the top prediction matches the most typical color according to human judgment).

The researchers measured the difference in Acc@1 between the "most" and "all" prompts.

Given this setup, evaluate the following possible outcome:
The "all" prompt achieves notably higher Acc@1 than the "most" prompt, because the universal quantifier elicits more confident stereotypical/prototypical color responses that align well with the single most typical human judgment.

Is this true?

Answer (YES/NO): NO